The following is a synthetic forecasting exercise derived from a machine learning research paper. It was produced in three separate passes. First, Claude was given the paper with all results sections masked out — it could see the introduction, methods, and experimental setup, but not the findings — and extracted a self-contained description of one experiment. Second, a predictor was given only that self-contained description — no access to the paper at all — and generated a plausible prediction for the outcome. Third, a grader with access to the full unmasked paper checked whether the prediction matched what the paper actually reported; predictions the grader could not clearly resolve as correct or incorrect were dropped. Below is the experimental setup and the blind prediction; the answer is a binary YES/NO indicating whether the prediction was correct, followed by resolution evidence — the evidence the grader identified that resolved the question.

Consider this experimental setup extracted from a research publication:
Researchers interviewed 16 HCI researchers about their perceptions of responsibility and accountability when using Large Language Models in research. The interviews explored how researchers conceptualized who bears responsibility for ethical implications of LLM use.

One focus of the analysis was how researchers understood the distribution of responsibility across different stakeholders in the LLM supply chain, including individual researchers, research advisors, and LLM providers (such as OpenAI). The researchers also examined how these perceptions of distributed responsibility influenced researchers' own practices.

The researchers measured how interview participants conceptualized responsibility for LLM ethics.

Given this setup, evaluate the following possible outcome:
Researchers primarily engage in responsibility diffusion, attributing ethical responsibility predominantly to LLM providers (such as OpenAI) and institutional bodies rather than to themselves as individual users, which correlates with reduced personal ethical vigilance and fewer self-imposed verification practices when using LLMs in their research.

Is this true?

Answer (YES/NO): NO